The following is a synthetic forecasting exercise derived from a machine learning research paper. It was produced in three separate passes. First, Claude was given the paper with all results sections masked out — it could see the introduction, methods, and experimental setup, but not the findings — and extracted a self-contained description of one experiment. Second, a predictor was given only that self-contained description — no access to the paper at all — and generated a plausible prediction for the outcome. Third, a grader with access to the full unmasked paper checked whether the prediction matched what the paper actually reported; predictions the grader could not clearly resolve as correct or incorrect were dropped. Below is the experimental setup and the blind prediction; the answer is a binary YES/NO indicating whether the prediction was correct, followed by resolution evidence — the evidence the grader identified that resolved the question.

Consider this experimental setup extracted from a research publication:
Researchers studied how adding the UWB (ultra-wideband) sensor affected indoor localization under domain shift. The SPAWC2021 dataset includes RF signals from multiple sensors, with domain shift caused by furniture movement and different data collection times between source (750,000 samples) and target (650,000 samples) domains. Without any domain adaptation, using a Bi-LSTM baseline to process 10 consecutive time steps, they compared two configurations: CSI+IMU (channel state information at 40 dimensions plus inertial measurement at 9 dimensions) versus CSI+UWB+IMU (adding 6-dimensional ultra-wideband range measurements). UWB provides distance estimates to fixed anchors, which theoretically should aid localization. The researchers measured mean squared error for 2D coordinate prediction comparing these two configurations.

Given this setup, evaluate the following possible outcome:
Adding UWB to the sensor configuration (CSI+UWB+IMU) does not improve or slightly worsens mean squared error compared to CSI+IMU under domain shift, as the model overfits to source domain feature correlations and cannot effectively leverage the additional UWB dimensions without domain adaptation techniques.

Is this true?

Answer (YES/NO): NO